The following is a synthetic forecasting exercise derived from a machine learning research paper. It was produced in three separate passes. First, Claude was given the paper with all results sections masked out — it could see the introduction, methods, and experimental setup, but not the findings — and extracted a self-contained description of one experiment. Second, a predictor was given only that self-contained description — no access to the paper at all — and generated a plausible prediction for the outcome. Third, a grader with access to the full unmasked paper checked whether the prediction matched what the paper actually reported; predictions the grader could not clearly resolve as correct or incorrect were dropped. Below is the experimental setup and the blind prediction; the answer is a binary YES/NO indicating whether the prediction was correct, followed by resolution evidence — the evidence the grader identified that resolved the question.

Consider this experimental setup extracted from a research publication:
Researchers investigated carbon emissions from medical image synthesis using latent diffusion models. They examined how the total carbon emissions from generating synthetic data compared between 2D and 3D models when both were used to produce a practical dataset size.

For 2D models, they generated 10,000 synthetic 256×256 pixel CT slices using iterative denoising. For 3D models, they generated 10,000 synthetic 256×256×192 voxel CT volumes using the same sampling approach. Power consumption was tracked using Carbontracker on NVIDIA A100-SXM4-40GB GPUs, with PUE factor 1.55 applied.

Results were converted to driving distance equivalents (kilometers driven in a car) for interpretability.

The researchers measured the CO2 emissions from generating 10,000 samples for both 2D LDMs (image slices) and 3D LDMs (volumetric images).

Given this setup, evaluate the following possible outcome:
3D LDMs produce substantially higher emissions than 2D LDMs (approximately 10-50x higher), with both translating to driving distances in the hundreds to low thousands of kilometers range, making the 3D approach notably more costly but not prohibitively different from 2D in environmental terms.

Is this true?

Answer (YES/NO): NO